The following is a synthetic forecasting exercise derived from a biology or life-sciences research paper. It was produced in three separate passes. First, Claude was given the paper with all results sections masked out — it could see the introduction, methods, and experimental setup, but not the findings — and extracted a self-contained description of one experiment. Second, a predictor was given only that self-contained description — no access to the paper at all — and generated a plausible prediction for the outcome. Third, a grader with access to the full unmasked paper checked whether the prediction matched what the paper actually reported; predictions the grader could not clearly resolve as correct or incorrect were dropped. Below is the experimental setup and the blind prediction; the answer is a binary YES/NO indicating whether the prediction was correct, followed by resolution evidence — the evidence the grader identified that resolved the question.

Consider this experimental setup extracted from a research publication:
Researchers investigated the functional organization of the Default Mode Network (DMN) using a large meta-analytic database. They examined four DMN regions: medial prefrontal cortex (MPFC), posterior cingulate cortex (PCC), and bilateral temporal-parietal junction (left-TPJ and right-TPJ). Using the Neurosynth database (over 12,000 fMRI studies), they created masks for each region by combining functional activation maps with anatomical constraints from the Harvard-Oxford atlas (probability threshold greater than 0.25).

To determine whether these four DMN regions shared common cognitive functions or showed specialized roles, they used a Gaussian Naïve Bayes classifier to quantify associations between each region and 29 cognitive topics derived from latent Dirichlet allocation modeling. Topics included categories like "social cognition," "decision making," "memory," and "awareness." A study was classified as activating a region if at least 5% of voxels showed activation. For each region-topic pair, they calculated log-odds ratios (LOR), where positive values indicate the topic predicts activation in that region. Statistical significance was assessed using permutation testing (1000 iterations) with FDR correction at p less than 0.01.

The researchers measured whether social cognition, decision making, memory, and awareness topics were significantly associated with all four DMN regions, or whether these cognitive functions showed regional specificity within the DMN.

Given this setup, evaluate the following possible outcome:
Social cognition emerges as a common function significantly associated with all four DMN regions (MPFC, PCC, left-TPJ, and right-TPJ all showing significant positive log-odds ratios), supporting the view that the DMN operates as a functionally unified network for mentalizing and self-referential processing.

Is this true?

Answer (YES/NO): YES